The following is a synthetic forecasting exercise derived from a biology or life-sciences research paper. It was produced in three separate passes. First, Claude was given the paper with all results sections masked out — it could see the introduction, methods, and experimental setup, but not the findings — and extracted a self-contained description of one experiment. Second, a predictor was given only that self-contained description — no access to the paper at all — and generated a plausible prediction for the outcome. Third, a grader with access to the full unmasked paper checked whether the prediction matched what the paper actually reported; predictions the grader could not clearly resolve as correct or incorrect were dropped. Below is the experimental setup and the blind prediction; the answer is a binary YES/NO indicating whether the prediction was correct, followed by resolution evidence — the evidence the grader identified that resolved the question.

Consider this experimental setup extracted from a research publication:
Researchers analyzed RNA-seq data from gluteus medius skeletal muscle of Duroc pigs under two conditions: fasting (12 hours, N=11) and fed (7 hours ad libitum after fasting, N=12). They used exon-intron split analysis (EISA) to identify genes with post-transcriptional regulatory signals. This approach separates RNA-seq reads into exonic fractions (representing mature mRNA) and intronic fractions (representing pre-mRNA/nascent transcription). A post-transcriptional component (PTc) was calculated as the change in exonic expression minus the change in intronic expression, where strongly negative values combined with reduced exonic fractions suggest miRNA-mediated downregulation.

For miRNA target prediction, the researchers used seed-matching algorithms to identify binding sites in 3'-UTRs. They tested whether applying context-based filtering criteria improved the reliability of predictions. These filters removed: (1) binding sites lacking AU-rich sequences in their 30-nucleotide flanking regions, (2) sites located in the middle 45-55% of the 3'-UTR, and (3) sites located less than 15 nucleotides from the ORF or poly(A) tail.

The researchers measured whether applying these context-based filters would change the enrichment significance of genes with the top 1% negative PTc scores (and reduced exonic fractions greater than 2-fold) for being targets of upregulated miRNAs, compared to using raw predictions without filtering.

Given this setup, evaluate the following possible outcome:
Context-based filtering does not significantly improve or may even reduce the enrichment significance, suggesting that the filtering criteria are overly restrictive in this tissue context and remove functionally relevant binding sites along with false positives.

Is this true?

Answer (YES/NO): NO